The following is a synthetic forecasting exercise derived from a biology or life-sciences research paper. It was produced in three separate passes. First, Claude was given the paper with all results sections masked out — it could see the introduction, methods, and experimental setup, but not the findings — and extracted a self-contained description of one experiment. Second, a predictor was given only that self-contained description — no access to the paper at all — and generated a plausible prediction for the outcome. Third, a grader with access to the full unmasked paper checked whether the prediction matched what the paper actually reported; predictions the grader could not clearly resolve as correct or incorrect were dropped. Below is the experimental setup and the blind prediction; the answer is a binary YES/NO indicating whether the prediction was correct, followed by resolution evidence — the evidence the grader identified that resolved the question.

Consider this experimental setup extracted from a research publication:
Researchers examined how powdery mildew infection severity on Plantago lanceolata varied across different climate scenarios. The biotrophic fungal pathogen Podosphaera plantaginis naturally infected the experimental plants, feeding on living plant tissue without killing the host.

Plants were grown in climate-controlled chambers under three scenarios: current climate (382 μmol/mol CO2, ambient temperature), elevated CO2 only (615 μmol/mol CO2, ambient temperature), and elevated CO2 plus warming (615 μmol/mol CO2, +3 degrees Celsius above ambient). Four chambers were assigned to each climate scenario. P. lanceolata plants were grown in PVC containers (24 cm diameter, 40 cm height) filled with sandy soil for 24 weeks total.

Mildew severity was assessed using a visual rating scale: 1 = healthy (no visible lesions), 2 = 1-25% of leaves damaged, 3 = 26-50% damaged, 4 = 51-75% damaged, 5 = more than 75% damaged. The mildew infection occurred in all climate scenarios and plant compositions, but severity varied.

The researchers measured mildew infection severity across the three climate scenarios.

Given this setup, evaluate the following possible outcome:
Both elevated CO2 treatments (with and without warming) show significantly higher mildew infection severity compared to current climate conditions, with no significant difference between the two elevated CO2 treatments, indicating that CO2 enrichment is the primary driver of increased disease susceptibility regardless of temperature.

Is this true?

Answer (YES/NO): NO